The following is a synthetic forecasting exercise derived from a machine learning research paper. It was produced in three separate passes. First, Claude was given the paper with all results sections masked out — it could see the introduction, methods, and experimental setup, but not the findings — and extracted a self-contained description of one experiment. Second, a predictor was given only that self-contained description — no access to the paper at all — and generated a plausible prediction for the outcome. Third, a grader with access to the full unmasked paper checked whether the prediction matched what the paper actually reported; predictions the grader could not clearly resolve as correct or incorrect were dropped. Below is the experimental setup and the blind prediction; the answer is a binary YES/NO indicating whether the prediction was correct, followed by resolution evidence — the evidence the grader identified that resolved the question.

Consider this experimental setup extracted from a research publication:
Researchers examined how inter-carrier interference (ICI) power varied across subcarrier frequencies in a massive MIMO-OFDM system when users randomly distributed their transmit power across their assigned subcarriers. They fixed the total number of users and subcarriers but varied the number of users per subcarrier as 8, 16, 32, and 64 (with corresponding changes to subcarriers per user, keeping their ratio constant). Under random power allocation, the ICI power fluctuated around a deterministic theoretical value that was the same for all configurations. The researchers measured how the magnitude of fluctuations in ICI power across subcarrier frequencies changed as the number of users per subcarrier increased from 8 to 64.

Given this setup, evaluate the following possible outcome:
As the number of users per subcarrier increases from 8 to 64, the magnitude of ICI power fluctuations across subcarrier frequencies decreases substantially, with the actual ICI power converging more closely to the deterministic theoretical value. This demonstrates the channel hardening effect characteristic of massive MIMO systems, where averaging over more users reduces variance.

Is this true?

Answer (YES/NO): NO